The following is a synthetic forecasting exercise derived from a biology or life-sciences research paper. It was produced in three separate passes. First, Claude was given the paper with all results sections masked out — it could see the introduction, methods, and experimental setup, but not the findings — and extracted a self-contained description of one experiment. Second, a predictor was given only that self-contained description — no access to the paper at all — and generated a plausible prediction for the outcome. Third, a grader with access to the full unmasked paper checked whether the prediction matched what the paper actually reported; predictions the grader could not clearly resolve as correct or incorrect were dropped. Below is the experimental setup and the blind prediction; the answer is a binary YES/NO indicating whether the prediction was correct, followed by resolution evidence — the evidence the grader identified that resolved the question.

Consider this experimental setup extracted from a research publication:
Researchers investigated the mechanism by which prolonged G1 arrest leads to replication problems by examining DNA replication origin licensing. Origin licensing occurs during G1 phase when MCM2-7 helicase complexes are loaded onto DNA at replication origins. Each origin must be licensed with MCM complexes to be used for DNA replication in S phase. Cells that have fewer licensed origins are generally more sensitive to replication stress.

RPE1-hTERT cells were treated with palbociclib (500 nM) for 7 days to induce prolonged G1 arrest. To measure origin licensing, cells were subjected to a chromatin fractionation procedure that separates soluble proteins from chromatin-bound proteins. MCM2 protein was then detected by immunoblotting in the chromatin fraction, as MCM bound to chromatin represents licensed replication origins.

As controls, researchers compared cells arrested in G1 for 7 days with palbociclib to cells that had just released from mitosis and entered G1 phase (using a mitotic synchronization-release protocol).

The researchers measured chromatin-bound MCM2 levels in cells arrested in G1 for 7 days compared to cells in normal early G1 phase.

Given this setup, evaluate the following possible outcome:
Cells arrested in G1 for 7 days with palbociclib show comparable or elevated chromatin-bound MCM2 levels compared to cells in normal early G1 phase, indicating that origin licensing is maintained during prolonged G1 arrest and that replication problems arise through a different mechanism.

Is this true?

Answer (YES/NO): NO